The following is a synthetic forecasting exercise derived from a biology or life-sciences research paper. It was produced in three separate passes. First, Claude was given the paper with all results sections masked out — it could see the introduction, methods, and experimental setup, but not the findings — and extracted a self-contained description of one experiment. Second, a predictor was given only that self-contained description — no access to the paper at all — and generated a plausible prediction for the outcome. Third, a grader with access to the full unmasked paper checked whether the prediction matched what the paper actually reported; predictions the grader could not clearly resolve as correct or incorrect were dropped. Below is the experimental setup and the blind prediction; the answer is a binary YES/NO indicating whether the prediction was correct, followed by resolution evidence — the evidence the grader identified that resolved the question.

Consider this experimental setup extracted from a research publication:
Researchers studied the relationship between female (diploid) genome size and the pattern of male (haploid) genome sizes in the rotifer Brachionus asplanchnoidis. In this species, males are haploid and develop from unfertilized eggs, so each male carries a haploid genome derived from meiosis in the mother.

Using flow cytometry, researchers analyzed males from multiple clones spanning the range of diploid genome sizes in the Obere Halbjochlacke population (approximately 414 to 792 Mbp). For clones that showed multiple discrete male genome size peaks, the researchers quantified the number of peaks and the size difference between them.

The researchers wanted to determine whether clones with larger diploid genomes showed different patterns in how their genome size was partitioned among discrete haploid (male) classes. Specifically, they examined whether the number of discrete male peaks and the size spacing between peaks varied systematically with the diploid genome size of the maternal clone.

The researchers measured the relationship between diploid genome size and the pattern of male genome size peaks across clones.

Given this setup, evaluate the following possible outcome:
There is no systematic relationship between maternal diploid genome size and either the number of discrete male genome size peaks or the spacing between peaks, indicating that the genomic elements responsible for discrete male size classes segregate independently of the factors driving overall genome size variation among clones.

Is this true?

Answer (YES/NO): NO